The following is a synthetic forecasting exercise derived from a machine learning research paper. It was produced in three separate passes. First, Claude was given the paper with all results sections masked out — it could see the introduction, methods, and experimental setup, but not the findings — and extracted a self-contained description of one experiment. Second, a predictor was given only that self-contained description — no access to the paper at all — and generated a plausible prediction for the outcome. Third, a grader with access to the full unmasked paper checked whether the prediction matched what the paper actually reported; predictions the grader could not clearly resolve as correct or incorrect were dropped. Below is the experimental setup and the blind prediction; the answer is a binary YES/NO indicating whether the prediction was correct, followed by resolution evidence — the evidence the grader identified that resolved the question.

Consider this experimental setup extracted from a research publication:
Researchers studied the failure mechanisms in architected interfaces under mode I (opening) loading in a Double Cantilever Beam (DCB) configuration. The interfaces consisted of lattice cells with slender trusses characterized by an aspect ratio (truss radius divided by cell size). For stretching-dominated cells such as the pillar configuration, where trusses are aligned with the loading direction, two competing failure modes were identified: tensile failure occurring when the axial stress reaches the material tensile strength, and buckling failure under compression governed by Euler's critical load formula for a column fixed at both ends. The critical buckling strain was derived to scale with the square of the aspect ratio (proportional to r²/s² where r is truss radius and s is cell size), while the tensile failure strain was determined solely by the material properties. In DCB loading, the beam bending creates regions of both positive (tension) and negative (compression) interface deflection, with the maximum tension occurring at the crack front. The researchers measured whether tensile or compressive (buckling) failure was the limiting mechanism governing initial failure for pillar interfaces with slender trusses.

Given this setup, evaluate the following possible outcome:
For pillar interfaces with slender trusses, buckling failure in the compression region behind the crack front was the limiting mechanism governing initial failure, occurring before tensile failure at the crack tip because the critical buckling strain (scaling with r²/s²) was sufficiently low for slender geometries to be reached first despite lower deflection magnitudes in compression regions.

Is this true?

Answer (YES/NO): YES